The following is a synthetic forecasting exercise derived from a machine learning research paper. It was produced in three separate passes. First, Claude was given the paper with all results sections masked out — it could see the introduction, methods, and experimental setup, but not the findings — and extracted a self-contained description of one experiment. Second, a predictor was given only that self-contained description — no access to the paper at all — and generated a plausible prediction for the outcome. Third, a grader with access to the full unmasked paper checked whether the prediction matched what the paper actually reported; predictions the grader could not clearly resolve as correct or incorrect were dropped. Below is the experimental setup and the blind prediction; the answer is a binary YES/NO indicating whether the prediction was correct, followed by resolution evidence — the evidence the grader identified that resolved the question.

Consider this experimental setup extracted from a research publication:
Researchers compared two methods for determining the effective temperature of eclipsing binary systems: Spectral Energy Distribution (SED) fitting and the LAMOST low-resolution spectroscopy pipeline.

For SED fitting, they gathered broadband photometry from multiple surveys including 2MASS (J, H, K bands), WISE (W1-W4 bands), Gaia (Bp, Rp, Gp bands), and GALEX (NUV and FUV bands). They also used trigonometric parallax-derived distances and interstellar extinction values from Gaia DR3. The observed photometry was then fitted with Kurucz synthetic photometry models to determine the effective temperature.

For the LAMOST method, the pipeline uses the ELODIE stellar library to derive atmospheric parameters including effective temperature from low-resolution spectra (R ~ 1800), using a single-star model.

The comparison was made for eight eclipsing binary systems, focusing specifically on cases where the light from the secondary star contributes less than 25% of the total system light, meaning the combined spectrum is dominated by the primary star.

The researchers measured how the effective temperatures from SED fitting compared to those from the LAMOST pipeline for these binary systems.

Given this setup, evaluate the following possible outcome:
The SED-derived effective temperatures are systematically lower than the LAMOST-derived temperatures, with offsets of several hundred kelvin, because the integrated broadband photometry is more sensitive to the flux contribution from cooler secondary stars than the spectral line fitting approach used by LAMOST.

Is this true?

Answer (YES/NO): NO